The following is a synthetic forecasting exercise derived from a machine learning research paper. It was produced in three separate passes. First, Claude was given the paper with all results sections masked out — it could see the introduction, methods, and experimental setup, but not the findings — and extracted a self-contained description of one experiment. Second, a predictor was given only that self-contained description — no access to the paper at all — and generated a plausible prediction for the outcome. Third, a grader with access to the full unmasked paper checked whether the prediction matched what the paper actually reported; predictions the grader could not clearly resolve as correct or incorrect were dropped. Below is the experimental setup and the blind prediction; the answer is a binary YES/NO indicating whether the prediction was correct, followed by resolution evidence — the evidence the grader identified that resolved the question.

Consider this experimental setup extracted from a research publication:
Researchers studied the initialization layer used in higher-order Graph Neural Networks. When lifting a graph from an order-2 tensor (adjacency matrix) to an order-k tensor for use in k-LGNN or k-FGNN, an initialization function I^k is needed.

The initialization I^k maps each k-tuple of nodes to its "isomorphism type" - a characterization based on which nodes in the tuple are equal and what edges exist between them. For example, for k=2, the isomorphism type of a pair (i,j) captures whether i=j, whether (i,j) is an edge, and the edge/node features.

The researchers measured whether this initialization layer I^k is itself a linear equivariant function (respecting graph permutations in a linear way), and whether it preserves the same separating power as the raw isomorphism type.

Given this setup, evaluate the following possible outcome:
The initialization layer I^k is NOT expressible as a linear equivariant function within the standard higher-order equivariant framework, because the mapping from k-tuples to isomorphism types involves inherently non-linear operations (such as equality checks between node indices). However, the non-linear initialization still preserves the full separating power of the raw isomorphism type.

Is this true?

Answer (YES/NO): NO